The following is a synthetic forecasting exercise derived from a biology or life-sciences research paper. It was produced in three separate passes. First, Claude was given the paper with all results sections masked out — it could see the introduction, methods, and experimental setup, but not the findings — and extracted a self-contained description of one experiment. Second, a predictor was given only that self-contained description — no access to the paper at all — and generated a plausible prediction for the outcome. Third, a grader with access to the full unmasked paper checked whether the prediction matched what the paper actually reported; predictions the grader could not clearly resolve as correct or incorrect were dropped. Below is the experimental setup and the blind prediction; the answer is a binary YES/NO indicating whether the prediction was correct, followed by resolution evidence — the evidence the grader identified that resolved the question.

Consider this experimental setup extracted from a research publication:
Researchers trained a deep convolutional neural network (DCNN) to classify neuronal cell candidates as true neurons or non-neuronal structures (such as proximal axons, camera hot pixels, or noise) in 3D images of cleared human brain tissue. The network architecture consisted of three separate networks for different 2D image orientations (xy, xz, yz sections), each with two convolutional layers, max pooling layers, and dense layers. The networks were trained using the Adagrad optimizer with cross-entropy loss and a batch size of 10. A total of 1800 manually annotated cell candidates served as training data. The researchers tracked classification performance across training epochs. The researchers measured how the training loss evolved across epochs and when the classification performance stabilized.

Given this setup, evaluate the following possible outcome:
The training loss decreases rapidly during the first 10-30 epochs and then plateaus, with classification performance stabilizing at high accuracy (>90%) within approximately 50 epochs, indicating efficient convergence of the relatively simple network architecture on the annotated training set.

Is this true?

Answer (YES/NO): NO